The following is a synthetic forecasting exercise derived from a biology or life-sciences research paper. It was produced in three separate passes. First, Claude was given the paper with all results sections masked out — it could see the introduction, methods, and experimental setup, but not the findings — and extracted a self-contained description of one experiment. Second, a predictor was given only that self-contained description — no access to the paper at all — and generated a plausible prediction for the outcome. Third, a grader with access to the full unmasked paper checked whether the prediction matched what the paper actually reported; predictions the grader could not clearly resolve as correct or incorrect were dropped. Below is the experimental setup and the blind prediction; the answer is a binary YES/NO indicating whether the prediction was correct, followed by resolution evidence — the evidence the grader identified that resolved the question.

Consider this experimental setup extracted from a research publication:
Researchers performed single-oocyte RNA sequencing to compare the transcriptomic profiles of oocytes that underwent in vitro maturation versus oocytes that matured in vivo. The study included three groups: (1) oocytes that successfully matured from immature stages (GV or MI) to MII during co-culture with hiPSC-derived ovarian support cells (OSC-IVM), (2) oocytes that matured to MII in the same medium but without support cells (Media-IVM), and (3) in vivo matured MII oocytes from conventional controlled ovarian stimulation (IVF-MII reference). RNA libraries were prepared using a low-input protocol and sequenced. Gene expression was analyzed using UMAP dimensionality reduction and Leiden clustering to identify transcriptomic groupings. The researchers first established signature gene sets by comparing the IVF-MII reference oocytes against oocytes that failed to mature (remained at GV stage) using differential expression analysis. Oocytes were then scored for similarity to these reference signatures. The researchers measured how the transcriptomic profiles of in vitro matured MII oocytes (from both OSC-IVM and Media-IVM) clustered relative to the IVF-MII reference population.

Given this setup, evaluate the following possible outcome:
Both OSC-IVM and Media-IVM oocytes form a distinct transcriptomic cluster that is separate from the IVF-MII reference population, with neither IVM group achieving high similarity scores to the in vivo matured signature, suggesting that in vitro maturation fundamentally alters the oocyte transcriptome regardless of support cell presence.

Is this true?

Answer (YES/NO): NO